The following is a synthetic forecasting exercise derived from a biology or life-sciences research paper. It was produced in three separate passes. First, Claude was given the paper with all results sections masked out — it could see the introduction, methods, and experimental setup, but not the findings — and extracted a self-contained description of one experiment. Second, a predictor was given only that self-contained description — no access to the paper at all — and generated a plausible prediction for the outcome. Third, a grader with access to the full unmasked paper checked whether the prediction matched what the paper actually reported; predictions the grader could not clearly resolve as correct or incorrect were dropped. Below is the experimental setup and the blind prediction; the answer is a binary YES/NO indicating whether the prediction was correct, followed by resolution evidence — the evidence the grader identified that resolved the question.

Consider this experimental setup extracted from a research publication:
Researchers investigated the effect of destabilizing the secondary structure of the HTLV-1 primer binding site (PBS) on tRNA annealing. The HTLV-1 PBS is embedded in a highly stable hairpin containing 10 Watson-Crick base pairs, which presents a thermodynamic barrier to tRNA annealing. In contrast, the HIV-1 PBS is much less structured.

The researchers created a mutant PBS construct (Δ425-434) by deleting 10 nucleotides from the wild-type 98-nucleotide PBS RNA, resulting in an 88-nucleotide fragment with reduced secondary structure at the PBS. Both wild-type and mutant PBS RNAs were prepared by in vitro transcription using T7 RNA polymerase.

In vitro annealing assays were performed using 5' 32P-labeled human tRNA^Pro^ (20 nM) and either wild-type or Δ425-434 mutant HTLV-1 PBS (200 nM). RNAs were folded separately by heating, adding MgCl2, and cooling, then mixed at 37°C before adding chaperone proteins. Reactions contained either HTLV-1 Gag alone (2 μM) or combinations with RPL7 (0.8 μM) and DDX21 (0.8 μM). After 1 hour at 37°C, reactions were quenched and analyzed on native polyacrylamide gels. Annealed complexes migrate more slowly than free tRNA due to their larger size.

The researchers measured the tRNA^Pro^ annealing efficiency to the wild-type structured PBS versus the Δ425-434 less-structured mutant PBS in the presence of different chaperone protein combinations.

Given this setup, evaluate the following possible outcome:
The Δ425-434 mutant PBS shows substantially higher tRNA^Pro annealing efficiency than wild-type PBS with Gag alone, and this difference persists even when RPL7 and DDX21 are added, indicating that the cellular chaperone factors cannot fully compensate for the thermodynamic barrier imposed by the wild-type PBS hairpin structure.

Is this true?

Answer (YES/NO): YES